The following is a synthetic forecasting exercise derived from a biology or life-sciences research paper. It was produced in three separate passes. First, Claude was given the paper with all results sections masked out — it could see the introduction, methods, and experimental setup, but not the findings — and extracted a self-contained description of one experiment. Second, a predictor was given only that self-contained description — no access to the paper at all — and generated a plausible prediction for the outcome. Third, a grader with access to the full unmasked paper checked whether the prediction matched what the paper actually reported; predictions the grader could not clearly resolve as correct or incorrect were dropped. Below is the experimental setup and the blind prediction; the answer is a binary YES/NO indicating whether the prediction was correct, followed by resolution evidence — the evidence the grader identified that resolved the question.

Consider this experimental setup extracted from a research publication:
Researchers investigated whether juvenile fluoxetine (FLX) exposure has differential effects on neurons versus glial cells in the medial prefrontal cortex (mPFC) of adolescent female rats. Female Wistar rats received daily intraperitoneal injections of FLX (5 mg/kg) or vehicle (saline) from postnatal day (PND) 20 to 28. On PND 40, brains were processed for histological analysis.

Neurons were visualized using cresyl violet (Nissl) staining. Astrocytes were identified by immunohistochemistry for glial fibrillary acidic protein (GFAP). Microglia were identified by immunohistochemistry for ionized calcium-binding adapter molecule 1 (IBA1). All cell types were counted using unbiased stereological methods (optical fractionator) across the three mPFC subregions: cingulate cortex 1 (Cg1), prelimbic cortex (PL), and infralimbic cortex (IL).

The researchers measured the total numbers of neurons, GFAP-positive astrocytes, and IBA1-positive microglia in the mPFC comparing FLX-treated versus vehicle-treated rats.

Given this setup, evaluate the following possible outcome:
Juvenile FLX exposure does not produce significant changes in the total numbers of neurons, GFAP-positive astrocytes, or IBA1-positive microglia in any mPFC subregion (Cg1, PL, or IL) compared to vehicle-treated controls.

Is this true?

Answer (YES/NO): NO